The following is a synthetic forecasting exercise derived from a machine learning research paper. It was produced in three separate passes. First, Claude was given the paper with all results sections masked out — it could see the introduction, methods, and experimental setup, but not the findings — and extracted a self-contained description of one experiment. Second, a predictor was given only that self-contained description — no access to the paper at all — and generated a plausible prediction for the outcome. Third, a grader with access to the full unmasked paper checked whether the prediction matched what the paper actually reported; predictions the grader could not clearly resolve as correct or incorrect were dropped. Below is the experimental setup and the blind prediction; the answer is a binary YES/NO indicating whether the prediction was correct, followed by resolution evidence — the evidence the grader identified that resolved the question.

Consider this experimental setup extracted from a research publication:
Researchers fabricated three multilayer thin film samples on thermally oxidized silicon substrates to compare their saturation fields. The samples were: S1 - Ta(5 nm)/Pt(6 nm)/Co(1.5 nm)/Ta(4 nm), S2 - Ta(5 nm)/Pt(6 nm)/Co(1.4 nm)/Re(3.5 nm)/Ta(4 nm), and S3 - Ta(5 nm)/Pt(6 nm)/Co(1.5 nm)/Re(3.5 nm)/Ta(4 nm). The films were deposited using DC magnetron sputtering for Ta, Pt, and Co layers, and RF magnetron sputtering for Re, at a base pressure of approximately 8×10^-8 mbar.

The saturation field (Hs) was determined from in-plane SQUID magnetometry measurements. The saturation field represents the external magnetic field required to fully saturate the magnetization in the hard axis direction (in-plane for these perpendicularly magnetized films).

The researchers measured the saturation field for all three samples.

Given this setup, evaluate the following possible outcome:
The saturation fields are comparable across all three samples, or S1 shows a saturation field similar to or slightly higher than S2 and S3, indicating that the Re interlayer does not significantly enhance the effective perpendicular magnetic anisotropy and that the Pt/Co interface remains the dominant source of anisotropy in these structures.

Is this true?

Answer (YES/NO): NO